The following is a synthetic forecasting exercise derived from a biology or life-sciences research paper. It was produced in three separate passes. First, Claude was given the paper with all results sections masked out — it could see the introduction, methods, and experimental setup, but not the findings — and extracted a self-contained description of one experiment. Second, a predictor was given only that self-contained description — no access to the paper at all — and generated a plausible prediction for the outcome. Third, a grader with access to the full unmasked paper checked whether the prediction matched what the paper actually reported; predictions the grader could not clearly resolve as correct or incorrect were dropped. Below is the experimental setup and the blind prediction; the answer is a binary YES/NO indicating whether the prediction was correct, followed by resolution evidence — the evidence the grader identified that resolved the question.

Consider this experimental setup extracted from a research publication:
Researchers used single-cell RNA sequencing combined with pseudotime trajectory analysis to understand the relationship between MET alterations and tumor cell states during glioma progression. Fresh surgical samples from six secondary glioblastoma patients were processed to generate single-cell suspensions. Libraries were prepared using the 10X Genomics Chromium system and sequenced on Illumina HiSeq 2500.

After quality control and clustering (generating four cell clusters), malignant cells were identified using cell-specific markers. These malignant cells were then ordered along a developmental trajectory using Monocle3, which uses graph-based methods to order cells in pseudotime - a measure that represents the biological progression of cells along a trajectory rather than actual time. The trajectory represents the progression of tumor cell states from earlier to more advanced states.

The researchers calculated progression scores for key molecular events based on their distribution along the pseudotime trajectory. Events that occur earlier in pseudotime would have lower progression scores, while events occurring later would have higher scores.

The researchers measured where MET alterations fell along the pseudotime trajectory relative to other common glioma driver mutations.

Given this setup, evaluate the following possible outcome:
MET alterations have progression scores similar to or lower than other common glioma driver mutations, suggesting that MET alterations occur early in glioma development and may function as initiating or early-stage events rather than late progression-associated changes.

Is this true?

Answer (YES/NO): NO